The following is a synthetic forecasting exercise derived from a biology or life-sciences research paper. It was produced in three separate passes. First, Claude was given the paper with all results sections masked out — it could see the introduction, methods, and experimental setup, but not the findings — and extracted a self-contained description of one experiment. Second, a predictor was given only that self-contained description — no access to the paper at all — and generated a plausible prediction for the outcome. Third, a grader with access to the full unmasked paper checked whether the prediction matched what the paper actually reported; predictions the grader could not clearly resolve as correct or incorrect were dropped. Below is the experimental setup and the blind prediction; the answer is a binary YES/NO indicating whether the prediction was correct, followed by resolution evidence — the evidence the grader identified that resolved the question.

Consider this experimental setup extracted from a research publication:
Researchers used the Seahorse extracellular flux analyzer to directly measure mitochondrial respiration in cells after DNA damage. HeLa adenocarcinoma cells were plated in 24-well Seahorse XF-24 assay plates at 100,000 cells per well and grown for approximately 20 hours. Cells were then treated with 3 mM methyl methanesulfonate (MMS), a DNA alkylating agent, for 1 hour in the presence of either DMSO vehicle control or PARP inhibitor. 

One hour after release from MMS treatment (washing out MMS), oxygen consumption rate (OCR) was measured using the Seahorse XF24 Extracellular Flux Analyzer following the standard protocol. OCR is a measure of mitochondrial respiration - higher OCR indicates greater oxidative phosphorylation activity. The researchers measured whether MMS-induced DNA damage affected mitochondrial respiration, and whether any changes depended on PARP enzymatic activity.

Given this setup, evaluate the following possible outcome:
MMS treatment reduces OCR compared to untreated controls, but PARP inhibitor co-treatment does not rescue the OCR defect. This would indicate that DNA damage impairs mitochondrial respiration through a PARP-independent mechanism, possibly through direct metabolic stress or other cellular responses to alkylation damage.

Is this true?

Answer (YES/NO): NO